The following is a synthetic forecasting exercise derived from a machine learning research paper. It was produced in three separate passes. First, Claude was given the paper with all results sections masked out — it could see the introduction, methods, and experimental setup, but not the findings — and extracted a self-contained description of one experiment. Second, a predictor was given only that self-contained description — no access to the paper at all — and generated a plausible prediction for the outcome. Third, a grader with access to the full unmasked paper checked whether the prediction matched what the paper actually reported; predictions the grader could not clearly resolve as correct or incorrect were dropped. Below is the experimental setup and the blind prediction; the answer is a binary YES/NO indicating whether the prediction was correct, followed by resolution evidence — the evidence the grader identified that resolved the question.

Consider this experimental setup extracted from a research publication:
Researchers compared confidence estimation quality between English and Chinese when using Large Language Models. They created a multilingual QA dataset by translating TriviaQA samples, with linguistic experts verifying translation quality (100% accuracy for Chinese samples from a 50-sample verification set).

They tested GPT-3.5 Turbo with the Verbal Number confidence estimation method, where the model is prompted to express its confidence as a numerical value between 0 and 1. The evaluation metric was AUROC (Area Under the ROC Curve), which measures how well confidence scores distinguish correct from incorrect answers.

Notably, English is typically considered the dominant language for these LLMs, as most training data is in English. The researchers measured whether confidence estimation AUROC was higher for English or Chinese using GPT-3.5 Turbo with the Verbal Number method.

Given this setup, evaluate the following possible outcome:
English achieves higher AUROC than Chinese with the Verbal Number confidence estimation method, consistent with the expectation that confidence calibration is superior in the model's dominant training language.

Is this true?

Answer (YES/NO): NO